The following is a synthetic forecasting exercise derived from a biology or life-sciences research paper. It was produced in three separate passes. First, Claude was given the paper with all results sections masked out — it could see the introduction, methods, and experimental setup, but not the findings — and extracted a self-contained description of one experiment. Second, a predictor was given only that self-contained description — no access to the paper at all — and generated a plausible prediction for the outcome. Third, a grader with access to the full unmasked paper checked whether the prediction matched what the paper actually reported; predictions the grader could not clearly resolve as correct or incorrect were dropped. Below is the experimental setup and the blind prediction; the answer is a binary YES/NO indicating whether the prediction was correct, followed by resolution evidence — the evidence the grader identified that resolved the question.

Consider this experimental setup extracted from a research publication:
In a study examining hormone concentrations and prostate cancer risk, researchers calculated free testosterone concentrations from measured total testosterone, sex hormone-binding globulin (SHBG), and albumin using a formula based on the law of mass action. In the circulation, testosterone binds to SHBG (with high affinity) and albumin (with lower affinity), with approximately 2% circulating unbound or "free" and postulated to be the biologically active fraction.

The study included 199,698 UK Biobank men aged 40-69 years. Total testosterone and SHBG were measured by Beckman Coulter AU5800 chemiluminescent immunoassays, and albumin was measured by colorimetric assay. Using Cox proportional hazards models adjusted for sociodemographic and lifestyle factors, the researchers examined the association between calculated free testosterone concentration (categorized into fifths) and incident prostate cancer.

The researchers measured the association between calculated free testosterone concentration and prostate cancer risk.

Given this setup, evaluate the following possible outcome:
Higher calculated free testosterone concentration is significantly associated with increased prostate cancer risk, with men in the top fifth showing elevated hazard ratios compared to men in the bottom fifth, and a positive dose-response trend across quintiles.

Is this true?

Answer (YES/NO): YES